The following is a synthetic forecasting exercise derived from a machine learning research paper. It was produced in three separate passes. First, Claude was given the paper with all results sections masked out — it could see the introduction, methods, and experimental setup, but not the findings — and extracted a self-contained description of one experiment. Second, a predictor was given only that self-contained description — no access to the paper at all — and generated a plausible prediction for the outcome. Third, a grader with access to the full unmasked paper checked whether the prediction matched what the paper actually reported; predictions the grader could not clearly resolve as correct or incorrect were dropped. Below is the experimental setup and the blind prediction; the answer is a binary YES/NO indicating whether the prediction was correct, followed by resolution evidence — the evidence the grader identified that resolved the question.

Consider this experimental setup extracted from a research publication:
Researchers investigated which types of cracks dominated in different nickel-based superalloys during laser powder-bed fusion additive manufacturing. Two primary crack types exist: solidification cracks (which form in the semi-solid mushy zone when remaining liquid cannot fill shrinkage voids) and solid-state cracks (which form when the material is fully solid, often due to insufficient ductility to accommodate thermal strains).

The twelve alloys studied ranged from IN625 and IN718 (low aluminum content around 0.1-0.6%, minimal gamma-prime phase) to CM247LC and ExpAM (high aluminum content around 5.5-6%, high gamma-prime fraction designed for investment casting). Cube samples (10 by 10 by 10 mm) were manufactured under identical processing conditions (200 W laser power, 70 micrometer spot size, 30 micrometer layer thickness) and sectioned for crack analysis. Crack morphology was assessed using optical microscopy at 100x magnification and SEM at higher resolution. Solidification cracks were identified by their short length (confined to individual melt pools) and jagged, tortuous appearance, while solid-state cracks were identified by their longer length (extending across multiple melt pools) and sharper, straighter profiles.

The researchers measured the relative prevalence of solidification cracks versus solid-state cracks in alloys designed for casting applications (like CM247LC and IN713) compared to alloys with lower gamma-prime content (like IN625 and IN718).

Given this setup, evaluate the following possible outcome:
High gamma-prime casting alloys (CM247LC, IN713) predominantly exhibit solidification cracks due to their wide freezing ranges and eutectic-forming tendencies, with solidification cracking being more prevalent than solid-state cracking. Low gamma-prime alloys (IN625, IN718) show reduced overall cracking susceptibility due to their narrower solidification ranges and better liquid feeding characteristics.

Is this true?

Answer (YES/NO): NO